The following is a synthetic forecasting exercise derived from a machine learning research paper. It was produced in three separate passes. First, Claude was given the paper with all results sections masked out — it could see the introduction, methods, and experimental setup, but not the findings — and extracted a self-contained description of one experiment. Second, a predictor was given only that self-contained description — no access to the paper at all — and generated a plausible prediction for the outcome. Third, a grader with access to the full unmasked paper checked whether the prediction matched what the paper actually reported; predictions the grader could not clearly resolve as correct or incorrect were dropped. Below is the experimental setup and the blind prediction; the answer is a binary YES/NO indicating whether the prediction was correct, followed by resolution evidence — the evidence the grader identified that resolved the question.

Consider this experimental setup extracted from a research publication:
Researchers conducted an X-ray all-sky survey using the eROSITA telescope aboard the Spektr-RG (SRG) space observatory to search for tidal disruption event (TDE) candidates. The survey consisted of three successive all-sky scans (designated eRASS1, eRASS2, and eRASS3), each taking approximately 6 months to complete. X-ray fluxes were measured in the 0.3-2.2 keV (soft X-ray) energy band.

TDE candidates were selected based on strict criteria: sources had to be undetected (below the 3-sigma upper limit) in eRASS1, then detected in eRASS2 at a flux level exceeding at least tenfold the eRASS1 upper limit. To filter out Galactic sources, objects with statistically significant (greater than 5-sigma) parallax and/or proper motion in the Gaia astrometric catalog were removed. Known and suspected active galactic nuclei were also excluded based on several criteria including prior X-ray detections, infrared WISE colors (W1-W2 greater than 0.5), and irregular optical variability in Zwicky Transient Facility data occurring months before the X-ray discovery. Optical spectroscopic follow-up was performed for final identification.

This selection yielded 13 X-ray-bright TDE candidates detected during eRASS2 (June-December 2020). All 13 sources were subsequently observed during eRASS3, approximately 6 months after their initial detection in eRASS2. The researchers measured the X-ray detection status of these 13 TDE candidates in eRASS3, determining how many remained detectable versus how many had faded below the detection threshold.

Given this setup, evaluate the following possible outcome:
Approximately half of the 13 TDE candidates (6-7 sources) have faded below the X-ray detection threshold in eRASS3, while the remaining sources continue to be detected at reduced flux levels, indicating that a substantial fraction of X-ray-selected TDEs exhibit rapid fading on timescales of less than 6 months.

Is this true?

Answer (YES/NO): NO